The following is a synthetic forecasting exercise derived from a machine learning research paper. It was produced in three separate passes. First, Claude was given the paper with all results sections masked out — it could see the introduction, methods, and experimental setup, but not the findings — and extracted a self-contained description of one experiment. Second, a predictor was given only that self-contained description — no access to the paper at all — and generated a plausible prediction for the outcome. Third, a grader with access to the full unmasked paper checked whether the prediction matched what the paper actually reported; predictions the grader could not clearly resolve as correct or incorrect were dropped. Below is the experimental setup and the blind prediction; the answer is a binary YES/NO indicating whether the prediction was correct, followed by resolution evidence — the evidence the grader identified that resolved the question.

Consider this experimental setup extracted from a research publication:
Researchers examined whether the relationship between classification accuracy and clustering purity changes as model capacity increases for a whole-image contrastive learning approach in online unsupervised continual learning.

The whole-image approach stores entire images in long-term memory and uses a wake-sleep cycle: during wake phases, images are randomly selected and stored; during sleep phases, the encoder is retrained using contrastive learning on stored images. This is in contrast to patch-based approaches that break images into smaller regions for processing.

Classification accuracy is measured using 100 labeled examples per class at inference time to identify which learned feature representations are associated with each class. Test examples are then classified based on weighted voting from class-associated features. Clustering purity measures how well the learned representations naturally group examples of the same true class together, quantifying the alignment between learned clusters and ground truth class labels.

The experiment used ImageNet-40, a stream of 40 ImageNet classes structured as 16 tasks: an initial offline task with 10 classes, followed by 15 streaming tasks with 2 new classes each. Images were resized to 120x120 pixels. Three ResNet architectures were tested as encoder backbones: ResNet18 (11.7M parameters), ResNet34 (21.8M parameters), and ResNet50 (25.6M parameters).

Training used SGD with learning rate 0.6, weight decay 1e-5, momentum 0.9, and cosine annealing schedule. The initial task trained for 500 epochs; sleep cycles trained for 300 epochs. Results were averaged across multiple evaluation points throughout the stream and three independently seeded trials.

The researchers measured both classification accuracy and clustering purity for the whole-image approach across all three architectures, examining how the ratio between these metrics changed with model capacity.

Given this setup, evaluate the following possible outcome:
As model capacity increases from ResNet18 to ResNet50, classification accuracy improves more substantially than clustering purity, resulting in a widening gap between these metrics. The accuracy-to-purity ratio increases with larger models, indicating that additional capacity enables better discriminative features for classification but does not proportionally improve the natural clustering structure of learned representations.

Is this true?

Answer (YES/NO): NO